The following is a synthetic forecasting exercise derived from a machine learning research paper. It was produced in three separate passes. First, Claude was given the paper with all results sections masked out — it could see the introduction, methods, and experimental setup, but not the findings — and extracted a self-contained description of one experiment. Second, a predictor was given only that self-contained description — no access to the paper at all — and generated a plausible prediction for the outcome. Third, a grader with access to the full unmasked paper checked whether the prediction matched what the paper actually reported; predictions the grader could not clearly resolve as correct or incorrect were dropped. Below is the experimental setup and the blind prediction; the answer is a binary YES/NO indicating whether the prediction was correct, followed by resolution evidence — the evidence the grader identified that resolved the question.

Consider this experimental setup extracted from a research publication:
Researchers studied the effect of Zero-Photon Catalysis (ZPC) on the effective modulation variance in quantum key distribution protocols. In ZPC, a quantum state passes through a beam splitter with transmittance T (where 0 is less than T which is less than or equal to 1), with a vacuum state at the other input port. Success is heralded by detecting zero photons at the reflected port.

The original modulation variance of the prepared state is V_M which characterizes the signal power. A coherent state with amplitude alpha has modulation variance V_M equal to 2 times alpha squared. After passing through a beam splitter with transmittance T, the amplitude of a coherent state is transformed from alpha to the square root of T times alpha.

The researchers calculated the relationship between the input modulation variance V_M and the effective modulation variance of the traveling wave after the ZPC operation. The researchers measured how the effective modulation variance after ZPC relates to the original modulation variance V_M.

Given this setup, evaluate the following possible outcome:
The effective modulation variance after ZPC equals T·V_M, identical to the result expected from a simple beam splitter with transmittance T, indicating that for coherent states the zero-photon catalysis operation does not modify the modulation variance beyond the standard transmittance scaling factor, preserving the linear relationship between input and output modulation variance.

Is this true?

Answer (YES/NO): YES